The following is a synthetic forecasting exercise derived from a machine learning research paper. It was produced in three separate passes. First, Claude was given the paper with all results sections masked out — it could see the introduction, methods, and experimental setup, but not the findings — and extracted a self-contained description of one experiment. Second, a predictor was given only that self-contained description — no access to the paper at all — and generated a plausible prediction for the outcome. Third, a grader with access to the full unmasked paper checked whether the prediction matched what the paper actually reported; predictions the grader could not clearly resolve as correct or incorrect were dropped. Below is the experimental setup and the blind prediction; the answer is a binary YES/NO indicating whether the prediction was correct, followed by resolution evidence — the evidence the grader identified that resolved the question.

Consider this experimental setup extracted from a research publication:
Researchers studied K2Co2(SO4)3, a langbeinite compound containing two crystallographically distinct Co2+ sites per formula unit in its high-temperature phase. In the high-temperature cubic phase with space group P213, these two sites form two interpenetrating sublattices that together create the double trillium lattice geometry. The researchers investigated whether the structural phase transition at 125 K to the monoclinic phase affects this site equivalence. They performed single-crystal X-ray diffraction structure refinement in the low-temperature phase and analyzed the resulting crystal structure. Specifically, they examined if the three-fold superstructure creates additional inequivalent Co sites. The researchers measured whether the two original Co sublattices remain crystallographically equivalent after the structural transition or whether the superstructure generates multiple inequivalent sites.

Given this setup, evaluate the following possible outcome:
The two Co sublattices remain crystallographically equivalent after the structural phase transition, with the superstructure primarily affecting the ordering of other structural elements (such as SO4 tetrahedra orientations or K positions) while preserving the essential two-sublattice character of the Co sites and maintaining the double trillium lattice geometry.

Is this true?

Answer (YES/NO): NO